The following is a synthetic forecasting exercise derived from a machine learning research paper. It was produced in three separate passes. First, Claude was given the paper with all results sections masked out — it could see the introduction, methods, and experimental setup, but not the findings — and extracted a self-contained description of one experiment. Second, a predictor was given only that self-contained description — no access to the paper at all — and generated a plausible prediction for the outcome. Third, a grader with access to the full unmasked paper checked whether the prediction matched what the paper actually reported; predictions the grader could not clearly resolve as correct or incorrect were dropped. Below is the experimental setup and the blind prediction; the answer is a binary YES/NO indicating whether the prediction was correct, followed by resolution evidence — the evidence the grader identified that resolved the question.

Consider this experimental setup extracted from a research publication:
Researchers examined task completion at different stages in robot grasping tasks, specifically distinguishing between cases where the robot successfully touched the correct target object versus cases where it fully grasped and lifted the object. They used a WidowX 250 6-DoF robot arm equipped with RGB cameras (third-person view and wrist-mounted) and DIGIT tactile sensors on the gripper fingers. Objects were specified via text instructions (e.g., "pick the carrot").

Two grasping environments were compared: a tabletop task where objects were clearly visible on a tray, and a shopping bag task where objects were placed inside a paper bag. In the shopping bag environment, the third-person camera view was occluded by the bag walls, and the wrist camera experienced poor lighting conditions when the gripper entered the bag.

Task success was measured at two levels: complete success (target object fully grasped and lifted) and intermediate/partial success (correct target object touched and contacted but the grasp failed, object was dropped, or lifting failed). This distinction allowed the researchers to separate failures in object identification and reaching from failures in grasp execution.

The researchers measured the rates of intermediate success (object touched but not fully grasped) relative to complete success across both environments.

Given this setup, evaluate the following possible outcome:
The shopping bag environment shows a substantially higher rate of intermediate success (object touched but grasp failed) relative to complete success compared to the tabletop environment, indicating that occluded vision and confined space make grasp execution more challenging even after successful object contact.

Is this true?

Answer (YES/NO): YES